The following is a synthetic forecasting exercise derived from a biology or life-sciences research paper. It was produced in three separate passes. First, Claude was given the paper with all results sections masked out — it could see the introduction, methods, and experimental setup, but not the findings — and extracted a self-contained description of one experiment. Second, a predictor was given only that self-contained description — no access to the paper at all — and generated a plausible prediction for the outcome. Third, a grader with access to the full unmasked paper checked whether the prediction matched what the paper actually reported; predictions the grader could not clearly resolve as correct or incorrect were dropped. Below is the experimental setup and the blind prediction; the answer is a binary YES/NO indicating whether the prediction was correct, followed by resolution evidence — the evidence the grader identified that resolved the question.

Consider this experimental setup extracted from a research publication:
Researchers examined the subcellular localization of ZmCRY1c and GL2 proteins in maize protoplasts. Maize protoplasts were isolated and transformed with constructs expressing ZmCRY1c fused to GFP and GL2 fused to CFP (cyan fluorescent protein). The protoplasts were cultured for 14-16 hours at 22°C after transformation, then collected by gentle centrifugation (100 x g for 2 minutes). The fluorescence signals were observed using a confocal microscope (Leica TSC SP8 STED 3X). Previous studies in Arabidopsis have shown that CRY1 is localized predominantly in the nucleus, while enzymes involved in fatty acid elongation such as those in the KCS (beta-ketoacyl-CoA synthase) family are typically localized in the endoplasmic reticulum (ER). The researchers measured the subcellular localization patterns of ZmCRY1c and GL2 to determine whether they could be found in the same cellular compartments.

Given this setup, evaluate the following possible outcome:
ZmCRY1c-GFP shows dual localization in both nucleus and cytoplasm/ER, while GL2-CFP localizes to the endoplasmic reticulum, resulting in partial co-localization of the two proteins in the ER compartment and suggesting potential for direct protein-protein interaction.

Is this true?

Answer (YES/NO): NO